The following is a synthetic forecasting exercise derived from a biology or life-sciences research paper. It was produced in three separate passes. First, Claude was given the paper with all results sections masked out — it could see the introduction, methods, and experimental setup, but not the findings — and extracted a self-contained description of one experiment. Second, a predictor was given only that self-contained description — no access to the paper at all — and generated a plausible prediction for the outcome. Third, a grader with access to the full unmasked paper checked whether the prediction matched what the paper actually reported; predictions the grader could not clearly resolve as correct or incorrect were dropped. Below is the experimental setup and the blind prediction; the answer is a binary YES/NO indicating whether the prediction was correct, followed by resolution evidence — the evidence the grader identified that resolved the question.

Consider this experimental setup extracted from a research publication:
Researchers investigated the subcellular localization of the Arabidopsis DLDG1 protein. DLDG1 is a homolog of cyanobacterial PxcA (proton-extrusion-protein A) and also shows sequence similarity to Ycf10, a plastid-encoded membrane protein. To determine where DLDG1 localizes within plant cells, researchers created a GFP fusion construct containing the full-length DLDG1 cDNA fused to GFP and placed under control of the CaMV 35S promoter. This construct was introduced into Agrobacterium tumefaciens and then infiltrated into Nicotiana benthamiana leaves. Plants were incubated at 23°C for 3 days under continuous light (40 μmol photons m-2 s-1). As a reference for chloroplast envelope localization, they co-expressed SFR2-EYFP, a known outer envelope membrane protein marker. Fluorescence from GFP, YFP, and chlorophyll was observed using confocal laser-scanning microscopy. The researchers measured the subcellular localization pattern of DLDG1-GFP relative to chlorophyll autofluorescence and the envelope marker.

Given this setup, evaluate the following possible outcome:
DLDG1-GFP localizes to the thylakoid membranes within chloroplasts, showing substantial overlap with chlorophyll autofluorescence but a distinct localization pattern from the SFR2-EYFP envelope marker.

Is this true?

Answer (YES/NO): NO